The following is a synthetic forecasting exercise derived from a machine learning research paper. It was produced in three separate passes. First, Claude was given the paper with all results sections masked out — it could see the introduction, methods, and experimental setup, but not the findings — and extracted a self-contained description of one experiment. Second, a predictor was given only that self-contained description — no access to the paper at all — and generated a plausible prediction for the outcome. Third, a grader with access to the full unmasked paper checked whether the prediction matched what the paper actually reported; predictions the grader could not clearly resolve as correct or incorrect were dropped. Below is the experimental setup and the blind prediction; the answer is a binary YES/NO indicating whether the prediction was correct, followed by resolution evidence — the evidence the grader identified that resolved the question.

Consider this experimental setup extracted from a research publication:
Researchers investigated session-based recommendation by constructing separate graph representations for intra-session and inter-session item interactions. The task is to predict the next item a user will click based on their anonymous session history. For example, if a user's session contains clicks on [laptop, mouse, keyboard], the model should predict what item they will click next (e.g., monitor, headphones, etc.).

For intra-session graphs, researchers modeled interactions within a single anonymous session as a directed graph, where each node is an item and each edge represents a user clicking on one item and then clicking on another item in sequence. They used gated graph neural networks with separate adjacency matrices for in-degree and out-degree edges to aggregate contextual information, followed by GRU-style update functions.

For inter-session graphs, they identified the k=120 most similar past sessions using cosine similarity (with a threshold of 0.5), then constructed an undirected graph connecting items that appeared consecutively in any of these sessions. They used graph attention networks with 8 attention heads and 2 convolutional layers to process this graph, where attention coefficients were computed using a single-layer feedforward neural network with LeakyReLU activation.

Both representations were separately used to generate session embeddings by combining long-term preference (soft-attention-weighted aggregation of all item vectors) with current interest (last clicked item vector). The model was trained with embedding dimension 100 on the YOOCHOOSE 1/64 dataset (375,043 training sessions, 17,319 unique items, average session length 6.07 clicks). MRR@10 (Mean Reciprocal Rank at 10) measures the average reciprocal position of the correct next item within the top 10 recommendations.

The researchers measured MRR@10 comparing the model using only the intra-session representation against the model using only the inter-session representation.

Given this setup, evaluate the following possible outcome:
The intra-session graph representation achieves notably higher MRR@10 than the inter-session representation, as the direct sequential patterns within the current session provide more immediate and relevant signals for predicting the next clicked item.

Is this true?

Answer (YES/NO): YES